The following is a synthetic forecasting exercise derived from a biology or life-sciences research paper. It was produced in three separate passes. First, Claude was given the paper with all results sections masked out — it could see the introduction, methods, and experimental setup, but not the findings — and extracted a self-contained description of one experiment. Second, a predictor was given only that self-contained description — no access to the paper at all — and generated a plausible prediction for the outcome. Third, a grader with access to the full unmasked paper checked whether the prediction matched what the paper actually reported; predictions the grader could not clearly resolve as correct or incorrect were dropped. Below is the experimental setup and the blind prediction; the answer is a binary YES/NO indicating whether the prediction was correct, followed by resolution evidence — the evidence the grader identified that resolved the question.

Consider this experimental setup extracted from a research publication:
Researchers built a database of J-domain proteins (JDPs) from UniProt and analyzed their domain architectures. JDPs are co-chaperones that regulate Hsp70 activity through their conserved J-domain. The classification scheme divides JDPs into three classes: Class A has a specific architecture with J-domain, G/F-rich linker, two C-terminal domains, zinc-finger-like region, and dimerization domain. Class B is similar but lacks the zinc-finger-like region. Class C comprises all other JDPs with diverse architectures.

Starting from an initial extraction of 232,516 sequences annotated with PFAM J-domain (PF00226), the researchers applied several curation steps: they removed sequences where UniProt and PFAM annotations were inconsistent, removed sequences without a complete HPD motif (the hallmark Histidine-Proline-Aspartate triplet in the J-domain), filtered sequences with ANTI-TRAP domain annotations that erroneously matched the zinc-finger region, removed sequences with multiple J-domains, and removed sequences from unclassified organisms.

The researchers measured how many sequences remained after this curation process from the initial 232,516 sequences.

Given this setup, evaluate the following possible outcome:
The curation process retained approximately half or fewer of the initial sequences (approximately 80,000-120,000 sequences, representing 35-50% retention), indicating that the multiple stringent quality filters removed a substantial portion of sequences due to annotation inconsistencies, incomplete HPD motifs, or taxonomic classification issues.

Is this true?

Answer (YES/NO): NO